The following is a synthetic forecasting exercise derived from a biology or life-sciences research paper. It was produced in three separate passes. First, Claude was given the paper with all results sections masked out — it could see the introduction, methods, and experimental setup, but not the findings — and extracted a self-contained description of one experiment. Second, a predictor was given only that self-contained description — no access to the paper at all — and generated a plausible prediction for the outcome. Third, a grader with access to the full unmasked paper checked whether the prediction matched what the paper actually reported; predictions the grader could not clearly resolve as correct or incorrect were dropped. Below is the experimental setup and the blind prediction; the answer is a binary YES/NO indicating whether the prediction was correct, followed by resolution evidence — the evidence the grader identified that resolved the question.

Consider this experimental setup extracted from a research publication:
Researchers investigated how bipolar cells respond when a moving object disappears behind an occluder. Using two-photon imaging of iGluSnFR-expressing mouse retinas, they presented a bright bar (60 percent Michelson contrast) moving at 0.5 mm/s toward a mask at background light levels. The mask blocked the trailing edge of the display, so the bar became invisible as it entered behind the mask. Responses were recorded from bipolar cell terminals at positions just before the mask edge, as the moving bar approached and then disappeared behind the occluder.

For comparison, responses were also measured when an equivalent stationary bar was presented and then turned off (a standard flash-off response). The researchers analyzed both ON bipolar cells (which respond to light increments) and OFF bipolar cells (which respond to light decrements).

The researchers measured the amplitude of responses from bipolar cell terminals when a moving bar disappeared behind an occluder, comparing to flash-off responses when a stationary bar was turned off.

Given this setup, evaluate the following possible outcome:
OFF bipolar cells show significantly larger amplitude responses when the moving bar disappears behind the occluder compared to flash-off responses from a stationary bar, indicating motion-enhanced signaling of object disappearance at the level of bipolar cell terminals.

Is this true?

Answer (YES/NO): NO